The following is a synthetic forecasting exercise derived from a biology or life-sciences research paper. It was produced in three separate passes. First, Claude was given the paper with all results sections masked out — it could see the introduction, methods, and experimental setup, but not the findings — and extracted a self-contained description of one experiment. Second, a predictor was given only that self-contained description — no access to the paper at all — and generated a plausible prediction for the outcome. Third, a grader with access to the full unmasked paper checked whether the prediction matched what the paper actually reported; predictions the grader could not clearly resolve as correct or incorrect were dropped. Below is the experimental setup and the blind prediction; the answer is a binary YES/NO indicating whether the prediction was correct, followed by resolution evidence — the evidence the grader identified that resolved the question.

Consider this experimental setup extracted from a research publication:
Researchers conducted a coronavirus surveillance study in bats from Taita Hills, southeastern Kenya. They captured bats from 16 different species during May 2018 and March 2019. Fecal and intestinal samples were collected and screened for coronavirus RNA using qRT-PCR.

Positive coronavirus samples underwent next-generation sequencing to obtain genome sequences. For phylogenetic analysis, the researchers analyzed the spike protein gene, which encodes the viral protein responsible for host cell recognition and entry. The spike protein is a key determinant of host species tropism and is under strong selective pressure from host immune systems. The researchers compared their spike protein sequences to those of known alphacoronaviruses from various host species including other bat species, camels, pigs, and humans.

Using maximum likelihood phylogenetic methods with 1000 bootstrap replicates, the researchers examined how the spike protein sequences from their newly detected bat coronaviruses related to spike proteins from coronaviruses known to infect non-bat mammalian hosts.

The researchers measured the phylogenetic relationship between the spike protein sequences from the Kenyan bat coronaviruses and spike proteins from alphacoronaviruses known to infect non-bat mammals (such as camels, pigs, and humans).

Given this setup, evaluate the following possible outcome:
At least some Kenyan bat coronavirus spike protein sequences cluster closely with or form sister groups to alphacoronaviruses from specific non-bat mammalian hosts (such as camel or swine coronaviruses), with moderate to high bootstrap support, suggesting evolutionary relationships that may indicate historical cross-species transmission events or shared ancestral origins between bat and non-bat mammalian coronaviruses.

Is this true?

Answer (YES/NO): NO